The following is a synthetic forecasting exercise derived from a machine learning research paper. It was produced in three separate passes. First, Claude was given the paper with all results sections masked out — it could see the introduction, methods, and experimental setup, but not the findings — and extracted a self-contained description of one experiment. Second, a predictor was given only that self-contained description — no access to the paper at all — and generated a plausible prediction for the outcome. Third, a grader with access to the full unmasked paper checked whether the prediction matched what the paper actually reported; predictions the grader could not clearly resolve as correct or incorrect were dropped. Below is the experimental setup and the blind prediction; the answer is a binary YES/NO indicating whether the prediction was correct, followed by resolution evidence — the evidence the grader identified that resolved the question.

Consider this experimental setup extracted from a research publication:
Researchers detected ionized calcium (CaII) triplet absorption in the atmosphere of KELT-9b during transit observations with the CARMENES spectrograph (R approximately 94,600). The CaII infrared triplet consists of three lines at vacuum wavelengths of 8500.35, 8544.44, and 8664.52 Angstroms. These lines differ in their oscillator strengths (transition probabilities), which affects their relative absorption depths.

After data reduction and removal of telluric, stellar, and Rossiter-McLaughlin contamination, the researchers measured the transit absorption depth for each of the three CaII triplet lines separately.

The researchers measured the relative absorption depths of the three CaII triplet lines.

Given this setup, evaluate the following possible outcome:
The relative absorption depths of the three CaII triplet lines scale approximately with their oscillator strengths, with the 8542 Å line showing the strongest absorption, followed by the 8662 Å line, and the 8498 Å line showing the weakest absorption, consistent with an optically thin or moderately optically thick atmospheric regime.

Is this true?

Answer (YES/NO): NO